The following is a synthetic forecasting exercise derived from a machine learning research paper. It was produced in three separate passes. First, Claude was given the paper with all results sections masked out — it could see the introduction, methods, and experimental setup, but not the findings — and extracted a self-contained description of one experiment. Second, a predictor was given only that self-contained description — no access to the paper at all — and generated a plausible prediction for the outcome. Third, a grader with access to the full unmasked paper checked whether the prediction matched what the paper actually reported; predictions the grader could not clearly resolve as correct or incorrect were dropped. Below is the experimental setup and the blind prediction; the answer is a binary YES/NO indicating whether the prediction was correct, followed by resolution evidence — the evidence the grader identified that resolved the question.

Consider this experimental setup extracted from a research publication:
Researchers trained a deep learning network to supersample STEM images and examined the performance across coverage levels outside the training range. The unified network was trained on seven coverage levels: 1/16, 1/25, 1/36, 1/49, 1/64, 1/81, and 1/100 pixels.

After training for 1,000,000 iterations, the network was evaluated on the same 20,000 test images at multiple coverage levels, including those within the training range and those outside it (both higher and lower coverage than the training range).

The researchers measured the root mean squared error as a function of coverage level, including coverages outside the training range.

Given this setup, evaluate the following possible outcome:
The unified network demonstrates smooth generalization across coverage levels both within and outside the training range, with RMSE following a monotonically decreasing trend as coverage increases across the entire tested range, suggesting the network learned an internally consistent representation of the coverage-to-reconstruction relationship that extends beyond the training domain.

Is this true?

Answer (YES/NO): NO